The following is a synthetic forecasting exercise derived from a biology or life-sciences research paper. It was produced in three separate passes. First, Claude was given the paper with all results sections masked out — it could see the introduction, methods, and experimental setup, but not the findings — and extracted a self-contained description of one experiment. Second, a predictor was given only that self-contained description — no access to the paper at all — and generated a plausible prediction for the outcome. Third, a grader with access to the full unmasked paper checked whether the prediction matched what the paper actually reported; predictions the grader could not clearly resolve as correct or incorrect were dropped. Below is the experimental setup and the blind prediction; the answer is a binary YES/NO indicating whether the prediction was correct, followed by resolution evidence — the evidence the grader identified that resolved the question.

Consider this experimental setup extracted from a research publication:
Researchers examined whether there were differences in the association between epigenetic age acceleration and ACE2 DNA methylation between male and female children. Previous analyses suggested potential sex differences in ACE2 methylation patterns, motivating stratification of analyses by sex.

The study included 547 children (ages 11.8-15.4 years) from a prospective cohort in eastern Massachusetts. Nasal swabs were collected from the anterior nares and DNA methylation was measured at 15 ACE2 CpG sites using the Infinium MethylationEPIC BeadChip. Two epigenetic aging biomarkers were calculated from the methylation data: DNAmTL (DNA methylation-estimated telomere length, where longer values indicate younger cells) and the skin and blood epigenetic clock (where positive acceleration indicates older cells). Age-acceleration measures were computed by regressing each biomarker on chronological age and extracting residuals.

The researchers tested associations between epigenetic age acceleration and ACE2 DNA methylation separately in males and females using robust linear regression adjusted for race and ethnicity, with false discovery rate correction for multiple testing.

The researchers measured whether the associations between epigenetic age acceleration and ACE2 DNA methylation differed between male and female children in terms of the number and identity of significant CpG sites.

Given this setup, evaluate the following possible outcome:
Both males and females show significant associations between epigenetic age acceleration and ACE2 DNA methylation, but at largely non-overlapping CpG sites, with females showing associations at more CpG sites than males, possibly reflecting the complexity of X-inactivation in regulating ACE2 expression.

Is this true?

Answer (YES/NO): NO